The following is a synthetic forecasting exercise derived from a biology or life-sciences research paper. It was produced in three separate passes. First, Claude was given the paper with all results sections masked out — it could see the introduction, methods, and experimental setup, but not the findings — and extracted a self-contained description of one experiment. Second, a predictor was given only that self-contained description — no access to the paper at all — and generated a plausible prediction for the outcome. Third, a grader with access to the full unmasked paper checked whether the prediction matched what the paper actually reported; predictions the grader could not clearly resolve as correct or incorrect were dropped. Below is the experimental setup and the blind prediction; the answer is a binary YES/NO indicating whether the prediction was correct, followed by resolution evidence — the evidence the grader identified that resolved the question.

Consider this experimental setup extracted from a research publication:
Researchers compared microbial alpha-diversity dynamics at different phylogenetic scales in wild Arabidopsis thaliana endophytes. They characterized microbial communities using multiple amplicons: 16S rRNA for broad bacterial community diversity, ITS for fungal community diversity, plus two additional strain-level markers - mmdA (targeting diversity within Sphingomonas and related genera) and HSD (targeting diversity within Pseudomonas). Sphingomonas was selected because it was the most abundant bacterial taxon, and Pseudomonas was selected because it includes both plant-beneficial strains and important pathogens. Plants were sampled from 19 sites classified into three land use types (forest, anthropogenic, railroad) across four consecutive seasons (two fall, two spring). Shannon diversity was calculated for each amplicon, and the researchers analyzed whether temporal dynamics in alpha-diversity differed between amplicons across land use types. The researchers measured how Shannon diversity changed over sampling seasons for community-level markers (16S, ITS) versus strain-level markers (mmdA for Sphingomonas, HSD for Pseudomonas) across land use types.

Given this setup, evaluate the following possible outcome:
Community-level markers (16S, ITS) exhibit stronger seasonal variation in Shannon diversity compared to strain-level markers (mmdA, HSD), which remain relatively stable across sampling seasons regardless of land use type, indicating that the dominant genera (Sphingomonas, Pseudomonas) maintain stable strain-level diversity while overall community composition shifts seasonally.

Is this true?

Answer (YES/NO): NO